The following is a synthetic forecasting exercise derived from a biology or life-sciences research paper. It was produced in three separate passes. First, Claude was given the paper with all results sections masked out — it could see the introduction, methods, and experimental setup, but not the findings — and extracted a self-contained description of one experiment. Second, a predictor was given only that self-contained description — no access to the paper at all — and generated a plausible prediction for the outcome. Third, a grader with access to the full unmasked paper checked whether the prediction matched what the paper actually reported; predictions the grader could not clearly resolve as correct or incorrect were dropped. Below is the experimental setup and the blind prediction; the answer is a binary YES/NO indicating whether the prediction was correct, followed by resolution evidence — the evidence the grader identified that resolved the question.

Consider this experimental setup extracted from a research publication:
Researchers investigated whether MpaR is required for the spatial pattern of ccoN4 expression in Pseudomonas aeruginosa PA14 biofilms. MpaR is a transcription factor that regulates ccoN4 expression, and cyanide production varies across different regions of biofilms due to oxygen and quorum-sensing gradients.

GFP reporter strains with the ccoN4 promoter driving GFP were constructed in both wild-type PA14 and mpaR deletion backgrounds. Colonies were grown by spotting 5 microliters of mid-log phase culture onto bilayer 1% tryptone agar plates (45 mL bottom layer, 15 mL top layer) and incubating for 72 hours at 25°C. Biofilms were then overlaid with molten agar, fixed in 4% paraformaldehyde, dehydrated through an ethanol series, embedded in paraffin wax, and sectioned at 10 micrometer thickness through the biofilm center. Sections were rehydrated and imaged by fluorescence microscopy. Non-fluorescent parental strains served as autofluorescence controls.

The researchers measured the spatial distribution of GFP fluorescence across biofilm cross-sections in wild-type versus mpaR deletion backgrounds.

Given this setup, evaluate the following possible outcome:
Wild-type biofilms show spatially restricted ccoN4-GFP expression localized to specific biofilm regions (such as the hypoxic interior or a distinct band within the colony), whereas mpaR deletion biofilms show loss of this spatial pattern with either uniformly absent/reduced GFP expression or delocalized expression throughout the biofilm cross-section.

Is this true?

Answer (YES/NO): NO